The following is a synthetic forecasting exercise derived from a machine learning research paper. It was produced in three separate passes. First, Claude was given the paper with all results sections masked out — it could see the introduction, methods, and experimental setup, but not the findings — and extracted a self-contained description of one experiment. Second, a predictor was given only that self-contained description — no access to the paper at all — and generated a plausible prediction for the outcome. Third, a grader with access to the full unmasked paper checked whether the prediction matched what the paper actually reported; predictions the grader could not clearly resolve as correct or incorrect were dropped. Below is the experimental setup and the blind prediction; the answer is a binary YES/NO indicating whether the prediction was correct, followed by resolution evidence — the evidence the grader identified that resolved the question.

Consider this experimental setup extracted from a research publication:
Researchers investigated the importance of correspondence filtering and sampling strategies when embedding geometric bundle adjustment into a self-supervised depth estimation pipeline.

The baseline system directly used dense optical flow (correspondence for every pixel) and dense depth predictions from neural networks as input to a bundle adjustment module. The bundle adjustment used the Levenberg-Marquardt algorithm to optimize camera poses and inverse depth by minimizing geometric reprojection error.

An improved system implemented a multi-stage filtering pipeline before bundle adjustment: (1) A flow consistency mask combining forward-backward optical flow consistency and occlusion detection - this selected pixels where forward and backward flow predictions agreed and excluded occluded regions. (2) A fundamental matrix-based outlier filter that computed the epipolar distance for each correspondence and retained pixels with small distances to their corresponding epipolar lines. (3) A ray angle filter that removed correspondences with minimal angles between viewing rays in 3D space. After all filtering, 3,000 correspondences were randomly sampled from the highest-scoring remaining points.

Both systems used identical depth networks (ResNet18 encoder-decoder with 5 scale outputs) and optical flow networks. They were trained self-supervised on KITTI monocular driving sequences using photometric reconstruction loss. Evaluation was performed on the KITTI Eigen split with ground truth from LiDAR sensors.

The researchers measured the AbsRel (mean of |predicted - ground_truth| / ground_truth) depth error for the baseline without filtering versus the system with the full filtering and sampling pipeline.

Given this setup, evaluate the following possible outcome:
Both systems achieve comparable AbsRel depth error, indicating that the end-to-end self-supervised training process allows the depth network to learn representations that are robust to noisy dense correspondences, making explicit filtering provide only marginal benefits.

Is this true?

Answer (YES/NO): NO